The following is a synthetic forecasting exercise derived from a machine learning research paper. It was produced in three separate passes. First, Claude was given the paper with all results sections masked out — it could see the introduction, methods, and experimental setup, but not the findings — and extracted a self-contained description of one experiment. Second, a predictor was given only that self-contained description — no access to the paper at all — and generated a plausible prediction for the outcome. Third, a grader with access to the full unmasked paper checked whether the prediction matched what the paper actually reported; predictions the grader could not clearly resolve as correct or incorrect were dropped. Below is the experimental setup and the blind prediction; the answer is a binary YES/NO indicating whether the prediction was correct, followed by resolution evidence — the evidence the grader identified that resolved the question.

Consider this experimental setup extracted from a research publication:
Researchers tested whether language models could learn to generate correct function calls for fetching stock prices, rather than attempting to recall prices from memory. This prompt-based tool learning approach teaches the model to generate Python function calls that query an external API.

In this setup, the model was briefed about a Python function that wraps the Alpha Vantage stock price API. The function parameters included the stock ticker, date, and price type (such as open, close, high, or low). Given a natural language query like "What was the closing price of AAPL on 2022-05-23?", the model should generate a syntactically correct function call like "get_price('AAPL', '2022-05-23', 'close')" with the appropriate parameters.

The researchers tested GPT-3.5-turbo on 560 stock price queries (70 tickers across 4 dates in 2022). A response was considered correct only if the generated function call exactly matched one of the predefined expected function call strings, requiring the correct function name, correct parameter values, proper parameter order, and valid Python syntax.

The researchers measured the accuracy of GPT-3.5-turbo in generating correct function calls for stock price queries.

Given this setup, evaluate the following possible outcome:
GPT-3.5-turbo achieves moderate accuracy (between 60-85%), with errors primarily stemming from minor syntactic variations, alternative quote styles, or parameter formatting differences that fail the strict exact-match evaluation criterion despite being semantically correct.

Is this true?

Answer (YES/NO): NO